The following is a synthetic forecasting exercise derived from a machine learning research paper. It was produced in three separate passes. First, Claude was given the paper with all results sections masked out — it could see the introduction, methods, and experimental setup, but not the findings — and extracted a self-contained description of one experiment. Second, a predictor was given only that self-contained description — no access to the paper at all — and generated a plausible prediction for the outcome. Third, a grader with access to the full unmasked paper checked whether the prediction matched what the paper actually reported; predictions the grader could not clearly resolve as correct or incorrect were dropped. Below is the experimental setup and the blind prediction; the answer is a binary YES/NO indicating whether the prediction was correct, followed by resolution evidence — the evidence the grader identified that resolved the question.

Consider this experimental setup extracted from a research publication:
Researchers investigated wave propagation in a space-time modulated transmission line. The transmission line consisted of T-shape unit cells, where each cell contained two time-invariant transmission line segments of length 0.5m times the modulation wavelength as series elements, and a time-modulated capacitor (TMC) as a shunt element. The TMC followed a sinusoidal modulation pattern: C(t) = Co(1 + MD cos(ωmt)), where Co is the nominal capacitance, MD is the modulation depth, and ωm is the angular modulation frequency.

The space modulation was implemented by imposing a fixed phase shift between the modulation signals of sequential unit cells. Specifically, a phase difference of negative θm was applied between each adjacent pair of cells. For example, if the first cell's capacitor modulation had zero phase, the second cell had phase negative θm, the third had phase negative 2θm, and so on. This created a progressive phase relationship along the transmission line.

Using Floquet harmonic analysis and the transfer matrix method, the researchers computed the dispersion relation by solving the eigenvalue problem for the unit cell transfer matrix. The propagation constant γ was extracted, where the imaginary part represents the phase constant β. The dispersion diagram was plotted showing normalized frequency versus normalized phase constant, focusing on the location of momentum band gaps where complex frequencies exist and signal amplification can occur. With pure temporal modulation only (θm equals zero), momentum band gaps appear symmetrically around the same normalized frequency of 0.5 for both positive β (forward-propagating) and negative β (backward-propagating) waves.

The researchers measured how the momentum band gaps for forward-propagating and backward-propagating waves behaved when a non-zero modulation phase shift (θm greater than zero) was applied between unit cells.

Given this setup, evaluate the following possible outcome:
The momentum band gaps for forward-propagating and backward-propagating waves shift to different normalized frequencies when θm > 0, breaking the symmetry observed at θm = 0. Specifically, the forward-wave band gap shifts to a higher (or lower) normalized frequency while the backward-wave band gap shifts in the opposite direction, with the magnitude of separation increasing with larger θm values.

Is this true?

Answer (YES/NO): YES